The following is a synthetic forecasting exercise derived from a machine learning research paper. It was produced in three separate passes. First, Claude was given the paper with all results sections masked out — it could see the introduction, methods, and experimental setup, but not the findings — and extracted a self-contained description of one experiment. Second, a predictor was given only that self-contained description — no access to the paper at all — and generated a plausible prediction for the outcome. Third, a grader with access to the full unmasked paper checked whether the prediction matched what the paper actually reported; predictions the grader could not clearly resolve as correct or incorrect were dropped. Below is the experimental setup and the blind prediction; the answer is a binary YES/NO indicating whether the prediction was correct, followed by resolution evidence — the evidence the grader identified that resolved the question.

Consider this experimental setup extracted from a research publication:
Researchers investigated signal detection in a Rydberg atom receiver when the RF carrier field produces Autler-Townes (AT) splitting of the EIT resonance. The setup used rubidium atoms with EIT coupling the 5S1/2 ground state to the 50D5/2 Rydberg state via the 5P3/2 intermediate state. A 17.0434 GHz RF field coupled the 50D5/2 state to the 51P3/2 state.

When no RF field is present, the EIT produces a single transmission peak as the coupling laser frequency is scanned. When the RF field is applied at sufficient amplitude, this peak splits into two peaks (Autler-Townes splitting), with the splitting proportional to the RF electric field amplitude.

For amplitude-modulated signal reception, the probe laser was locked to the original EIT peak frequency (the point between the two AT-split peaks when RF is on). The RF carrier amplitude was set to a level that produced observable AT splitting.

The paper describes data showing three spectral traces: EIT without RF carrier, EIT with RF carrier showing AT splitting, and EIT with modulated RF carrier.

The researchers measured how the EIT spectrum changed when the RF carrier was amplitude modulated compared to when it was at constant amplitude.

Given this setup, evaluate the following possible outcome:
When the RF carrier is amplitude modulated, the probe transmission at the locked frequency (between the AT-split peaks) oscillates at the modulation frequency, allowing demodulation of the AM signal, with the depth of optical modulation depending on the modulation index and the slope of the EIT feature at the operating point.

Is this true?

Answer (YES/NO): YES